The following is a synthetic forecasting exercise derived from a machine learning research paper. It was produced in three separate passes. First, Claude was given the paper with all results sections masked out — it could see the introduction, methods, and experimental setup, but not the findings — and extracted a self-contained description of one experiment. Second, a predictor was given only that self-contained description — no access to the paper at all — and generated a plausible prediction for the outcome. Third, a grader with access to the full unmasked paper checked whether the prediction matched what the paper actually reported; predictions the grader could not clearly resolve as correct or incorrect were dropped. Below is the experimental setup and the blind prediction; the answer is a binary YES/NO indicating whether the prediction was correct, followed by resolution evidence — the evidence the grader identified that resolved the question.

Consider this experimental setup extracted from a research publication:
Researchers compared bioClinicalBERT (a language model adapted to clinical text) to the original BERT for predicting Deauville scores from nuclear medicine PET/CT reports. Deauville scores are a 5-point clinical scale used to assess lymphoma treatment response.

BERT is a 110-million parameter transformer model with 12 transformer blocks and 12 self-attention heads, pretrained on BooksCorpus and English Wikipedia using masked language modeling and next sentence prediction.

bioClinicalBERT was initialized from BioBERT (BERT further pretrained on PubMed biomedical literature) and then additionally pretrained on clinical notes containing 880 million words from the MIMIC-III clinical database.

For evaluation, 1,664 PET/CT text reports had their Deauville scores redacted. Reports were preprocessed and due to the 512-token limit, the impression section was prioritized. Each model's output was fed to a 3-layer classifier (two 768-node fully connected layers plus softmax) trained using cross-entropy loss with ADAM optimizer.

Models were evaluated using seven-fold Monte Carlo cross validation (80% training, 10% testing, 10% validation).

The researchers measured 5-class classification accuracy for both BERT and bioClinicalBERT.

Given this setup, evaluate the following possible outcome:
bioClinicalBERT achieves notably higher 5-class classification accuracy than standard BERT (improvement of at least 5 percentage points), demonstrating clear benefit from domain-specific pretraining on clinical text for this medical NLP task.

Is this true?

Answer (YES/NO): NO